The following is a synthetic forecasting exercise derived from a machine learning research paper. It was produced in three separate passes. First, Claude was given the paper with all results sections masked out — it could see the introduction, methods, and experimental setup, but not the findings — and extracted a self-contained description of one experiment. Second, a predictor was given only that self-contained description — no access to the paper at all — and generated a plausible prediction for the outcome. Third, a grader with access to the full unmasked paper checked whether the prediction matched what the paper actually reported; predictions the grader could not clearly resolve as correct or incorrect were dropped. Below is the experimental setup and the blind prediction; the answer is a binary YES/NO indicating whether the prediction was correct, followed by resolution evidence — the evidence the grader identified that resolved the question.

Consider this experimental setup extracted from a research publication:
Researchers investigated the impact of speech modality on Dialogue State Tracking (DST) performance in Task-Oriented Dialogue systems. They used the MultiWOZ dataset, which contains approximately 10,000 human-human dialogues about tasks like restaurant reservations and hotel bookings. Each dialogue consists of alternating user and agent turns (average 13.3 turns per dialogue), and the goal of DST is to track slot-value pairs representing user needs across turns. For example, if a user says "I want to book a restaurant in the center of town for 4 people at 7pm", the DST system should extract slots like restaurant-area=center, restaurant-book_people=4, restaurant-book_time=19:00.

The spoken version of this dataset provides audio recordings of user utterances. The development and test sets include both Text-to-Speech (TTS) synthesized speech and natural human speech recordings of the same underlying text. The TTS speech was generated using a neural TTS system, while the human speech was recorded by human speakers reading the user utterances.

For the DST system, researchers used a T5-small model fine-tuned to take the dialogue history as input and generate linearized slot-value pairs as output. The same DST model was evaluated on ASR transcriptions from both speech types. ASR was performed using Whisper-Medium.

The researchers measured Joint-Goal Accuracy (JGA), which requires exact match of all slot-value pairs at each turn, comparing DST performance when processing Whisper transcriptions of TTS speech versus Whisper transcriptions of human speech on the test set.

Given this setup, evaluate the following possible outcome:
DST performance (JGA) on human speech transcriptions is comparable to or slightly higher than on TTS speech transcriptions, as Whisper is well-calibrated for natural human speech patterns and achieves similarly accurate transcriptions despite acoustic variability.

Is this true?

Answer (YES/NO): NO